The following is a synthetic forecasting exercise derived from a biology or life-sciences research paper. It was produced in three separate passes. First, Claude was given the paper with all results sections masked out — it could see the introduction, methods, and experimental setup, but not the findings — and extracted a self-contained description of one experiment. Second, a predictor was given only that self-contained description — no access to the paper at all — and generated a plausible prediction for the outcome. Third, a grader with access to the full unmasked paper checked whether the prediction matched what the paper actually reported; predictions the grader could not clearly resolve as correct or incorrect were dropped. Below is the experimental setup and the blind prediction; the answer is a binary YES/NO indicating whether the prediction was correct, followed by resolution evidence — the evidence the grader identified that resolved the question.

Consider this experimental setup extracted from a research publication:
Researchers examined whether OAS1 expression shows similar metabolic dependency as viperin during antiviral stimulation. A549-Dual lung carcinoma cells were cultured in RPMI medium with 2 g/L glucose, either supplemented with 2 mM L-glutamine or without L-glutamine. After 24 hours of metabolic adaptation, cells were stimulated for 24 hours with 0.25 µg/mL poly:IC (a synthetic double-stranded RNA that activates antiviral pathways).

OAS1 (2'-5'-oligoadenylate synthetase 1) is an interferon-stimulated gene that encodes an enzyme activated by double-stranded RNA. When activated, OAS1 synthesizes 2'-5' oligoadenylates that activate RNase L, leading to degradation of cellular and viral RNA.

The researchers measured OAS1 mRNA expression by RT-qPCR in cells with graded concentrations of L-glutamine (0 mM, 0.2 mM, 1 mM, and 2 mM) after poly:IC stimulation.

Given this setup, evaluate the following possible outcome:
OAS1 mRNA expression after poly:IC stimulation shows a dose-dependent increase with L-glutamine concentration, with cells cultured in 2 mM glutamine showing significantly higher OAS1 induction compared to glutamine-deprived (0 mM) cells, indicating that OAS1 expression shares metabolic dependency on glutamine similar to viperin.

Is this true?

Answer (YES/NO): NO